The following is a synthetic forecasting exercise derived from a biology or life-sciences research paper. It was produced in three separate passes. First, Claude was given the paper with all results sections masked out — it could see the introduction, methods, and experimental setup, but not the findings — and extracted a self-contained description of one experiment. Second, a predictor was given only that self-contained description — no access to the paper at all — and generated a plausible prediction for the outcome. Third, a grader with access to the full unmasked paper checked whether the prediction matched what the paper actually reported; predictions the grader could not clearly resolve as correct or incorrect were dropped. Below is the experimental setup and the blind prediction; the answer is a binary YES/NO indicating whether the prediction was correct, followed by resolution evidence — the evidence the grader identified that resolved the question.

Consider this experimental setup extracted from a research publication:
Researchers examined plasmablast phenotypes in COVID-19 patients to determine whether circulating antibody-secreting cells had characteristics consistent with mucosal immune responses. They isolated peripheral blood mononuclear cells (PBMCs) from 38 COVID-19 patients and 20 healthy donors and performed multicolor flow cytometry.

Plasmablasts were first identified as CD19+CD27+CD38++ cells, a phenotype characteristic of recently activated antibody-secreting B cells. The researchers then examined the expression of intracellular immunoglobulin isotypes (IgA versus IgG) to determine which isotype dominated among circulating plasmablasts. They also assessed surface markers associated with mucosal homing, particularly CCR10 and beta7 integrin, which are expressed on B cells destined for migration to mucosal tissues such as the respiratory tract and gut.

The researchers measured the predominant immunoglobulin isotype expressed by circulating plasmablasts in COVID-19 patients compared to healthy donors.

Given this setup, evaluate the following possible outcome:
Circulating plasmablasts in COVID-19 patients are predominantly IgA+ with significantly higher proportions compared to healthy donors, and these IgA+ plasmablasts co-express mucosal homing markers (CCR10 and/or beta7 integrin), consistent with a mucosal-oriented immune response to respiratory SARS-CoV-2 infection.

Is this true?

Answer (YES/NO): YES